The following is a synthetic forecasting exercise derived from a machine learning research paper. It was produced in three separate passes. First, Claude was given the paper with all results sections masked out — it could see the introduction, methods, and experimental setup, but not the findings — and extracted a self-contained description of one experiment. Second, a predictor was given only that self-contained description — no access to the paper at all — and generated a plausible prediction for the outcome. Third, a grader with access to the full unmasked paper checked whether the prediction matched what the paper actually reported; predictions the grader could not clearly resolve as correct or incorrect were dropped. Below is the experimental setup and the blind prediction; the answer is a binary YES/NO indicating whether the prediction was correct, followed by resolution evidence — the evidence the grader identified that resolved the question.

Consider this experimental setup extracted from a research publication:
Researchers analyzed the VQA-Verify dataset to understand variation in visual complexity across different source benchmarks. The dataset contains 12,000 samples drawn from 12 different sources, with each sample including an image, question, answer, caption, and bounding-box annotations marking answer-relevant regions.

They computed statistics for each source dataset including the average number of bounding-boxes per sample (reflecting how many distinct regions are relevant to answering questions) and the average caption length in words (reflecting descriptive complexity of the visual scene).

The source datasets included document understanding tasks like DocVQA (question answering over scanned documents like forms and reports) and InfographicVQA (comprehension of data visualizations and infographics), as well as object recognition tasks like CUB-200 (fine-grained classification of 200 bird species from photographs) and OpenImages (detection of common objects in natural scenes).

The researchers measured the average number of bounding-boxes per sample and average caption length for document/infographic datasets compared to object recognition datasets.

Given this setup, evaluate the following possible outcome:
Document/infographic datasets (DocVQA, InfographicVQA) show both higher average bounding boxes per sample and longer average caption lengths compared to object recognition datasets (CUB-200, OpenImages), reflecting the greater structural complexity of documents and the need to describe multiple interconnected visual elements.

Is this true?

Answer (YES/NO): YES